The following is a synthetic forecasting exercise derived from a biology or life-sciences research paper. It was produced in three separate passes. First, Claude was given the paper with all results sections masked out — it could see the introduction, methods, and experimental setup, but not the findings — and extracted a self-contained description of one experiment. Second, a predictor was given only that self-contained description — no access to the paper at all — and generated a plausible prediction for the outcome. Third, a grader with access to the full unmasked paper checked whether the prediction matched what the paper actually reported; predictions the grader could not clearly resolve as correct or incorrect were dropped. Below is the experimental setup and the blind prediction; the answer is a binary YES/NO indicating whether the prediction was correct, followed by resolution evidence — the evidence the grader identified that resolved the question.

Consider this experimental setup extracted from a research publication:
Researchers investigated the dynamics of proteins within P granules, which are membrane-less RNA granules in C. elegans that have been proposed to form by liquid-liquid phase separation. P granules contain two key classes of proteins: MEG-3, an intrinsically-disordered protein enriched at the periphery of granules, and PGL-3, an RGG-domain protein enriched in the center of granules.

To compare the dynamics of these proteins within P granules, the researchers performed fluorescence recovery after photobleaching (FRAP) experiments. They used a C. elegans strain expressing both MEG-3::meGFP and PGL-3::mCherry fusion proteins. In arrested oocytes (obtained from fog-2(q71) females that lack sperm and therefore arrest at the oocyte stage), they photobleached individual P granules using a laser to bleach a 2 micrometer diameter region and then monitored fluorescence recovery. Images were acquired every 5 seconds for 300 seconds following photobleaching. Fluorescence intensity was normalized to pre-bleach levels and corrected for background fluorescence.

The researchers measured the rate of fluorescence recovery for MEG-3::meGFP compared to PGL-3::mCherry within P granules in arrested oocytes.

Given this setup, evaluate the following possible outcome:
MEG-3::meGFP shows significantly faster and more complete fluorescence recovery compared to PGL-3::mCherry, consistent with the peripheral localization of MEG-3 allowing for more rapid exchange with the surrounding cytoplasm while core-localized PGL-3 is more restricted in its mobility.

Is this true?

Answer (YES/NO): NO